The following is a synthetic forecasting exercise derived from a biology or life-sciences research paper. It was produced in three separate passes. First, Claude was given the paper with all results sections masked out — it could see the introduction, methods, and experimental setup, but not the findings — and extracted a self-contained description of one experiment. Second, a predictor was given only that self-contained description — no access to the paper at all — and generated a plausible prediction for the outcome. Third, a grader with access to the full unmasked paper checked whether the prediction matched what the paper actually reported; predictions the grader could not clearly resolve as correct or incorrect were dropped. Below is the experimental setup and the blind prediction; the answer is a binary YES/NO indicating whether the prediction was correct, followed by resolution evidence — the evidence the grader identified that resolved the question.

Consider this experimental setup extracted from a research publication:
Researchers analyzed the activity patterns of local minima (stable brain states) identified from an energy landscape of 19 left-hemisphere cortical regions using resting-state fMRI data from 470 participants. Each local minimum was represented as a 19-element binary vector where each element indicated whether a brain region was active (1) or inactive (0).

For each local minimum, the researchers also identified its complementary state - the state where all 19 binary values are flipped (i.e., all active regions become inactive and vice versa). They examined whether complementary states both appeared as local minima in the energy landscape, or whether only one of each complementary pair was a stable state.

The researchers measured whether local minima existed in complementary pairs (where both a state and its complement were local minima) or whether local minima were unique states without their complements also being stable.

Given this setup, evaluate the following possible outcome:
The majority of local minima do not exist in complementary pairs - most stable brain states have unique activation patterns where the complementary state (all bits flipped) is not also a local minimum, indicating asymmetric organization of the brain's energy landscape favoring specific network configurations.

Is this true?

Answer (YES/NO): NO